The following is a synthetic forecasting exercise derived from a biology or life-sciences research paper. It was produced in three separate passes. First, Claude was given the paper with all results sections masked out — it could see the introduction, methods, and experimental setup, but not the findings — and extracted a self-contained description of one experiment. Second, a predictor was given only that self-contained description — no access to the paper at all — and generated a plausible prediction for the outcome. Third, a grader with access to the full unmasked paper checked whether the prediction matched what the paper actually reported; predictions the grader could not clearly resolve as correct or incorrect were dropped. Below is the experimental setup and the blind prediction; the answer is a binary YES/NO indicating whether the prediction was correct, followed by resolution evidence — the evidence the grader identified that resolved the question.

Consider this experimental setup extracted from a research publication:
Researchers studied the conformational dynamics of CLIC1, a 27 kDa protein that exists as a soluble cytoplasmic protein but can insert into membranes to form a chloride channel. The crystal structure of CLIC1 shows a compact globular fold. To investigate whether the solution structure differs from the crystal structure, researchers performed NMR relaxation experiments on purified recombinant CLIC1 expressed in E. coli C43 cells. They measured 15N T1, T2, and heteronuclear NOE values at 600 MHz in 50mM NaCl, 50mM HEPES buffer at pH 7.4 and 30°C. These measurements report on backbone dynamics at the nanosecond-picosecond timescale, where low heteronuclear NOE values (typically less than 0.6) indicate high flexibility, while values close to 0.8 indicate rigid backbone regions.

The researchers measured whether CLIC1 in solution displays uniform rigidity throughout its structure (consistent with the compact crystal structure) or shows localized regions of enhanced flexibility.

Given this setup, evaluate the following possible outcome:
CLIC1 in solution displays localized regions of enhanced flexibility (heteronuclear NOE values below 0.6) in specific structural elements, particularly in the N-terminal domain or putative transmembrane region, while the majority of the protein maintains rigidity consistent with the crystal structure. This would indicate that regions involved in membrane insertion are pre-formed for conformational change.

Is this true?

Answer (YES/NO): YES